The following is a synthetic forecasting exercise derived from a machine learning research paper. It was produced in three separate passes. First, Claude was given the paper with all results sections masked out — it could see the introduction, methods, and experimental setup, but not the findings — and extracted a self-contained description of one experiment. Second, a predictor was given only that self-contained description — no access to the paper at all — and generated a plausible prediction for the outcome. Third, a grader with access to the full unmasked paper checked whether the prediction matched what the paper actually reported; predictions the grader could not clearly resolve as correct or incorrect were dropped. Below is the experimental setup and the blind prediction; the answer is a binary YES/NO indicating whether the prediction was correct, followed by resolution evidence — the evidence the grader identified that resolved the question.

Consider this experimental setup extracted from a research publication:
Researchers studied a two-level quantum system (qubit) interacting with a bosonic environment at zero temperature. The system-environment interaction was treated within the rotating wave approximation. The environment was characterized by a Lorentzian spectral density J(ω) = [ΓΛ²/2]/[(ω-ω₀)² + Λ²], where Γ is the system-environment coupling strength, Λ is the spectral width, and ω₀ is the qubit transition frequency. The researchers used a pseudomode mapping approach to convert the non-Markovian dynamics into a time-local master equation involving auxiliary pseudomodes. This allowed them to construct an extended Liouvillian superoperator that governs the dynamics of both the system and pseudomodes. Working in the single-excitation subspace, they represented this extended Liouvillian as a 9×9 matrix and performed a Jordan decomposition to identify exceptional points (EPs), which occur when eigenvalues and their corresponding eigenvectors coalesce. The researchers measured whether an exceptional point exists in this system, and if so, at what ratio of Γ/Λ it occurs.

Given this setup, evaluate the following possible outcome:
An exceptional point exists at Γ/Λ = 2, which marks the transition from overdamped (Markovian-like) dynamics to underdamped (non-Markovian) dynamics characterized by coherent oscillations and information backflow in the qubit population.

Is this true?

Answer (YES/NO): NO